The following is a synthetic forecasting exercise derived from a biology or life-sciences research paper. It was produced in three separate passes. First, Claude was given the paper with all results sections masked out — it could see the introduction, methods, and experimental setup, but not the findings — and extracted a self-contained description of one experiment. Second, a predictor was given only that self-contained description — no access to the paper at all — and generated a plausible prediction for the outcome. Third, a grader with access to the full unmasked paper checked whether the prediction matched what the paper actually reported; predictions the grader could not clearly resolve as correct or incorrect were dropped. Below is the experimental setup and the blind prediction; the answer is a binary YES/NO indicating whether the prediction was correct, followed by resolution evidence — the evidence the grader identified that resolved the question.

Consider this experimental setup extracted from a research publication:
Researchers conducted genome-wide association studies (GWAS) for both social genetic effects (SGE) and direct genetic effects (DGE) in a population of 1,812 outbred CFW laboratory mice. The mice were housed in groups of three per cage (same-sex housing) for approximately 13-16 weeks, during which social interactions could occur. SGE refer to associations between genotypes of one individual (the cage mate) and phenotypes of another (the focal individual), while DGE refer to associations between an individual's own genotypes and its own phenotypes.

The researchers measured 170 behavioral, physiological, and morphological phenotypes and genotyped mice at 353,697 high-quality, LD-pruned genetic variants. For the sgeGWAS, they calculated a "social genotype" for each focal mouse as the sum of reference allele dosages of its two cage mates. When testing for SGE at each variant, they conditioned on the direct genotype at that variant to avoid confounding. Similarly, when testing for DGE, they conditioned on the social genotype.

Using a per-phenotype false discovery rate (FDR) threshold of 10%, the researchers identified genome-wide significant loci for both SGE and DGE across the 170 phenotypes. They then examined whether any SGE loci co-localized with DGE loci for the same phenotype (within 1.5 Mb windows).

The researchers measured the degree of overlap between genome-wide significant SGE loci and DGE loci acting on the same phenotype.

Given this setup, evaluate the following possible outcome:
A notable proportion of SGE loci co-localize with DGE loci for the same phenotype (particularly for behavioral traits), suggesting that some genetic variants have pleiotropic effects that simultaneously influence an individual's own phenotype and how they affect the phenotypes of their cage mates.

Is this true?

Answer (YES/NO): NO